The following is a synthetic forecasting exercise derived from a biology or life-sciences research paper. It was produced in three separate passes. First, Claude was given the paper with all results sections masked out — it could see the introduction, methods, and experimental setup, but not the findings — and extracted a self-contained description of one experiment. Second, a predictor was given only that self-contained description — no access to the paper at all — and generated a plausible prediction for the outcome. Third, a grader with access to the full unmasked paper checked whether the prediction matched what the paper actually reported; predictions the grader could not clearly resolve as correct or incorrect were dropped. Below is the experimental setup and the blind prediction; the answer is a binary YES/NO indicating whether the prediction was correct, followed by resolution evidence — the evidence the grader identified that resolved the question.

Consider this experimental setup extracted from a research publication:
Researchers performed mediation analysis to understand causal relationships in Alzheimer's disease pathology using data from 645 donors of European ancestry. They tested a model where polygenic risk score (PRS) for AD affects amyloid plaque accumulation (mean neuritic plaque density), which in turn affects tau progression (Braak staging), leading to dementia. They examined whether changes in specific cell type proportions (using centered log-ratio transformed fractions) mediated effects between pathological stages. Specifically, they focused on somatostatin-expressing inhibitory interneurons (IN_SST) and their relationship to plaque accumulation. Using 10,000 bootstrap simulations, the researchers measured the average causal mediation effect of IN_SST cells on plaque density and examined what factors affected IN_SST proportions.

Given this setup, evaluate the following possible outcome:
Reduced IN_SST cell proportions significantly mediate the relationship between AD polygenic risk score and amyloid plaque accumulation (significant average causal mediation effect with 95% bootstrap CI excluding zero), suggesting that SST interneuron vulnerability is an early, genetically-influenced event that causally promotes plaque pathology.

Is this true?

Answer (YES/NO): NO